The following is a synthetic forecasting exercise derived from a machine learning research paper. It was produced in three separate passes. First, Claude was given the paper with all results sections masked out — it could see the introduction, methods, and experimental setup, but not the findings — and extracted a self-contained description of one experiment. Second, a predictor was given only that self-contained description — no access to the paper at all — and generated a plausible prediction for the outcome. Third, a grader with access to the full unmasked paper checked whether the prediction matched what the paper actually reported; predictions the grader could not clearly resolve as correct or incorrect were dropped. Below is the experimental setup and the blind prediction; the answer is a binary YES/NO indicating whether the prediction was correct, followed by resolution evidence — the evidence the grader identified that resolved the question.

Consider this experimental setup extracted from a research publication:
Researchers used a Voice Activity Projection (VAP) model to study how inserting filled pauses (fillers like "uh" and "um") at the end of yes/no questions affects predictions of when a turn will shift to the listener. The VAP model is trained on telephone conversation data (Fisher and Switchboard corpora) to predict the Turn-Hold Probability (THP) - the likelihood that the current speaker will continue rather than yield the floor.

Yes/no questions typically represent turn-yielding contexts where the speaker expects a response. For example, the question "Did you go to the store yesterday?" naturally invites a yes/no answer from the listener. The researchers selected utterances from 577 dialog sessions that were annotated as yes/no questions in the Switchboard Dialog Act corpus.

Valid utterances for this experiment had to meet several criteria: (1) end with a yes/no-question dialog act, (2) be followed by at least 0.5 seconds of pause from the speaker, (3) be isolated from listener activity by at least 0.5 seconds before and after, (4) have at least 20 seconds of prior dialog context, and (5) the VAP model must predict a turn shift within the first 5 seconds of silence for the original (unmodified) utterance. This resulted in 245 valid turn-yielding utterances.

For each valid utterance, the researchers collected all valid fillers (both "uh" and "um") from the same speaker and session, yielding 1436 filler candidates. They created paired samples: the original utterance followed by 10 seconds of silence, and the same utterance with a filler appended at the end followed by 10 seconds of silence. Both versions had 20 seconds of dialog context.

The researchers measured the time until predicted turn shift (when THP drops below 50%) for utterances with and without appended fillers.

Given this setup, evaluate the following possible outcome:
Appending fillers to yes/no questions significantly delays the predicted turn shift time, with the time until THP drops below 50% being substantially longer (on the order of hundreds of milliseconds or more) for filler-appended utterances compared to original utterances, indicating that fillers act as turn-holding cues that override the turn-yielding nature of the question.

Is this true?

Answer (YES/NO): NO